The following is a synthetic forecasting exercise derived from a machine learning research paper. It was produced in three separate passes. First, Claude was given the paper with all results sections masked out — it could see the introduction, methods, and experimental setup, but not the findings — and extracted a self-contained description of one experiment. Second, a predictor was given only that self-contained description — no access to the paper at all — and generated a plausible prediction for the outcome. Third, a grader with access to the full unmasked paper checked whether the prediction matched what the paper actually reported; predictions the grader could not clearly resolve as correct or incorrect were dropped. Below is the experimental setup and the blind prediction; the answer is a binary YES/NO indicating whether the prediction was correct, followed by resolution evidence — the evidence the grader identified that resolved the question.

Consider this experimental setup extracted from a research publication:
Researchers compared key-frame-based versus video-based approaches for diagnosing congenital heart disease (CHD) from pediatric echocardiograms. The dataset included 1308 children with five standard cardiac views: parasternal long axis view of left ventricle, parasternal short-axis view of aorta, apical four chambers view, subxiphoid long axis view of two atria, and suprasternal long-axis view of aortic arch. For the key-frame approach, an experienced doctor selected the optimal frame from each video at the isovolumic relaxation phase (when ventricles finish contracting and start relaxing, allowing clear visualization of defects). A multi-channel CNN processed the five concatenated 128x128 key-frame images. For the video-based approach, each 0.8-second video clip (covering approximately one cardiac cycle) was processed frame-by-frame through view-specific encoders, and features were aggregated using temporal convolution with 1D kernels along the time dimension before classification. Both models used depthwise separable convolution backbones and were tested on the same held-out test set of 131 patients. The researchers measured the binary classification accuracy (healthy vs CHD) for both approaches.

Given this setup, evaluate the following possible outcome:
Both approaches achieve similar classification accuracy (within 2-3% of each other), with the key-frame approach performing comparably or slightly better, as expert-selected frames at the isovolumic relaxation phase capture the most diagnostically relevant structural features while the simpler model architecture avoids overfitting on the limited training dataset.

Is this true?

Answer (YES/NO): YES